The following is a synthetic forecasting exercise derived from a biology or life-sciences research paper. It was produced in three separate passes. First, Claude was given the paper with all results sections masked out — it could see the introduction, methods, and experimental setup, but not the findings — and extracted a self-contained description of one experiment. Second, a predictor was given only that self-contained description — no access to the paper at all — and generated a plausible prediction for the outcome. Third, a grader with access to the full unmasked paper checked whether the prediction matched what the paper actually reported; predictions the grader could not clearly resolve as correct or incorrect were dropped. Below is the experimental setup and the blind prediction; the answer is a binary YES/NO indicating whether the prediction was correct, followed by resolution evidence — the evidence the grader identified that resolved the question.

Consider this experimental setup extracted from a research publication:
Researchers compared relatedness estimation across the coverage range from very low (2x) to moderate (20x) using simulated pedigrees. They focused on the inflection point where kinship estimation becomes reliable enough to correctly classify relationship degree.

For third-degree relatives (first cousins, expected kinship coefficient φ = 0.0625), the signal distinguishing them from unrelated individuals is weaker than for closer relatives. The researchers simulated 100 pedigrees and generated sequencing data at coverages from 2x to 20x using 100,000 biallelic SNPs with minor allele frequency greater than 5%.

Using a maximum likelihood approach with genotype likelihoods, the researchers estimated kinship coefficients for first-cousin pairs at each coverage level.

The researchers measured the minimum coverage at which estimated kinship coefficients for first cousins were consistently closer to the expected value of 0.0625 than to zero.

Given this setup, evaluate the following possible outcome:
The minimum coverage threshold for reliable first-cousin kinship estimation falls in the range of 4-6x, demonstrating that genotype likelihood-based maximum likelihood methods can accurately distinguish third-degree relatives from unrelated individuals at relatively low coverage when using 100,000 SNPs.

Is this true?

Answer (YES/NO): NO